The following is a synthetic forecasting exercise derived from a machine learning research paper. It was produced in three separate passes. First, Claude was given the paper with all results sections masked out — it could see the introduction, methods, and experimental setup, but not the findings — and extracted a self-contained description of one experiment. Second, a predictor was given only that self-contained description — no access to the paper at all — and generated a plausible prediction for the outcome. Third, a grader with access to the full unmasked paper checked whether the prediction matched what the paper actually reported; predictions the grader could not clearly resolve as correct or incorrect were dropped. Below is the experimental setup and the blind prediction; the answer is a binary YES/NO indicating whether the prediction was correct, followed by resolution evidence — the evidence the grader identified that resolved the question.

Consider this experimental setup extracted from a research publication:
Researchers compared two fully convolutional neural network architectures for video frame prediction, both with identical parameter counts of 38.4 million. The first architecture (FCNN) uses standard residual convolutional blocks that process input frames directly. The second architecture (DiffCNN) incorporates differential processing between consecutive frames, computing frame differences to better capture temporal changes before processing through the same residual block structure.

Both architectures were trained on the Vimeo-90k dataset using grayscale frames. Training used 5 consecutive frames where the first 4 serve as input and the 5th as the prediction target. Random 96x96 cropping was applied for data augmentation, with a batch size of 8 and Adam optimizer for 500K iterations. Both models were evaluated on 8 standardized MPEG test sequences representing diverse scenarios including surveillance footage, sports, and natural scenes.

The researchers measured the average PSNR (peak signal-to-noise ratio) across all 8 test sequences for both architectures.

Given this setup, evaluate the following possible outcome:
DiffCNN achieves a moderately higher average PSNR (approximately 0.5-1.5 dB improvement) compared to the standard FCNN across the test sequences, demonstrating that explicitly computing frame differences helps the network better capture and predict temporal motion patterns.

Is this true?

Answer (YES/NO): NO